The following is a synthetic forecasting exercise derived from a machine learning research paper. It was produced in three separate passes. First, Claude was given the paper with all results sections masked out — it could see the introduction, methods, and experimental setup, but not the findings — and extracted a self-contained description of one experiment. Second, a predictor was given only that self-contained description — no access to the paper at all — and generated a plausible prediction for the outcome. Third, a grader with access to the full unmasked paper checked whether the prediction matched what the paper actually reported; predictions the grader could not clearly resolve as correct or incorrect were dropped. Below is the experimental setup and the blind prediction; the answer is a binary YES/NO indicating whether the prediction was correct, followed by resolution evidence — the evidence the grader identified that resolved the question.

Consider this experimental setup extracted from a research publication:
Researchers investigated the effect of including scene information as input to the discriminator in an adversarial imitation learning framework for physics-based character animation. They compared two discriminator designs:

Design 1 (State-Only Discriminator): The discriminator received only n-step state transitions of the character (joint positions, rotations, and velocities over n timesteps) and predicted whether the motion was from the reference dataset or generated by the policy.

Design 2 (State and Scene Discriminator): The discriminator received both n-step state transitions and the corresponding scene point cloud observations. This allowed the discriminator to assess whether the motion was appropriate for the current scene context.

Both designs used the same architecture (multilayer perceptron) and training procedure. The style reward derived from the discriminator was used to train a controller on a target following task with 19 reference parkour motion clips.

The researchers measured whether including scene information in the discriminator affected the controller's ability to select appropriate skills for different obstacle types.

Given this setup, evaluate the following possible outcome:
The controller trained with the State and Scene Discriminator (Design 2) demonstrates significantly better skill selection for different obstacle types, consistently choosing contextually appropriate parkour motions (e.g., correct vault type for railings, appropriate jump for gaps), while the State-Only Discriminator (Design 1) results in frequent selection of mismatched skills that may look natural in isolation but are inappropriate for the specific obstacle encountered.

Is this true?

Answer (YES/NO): YES